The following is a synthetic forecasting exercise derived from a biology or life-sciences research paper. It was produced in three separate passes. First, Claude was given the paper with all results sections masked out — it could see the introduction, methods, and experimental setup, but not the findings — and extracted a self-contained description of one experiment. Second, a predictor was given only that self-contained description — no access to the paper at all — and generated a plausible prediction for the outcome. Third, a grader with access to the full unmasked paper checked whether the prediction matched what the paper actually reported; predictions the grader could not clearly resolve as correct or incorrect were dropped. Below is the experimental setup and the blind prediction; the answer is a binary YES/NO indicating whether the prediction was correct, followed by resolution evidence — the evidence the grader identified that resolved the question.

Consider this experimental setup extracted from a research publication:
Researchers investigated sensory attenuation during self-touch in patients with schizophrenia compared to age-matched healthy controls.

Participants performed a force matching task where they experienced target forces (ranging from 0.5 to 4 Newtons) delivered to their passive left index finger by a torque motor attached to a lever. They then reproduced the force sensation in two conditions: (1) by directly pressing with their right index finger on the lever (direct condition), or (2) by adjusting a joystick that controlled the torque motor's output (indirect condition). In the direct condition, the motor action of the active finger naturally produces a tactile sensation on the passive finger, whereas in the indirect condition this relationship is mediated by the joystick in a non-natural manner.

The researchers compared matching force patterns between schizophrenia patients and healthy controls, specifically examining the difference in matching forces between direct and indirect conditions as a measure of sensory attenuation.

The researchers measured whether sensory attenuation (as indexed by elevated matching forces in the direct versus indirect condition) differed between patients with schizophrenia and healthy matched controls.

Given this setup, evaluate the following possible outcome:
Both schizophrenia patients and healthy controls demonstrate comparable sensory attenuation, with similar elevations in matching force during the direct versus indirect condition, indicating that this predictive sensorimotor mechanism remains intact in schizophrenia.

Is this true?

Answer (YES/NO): NO